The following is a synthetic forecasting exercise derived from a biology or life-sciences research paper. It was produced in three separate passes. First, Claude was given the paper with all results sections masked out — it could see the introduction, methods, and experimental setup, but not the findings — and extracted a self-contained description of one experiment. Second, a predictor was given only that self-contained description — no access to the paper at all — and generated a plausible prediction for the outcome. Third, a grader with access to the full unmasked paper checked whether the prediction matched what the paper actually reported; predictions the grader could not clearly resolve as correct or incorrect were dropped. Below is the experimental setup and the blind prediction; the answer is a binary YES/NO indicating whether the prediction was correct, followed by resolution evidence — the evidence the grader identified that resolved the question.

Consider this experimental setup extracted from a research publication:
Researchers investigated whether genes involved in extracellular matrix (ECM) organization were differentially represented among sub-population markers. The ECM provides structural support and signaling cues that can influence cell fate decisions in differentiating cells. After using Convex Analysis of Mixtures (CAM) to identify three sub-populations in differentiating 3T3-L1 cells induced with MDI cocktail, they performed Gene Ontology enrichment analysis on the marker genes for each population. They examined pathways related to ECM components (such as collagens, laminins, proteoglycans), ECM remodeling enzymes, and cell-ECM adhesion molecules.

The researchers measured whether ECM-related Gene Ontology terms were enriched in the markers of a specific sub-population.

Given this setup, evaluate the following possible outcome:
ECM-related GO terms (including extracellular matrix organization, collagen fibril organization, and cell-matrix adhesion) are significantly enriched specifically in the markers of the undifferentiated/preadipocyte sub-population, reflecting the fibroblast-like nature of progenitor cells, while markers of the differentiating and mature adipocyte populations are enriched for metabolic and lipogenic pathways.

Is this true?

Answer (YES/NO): NO